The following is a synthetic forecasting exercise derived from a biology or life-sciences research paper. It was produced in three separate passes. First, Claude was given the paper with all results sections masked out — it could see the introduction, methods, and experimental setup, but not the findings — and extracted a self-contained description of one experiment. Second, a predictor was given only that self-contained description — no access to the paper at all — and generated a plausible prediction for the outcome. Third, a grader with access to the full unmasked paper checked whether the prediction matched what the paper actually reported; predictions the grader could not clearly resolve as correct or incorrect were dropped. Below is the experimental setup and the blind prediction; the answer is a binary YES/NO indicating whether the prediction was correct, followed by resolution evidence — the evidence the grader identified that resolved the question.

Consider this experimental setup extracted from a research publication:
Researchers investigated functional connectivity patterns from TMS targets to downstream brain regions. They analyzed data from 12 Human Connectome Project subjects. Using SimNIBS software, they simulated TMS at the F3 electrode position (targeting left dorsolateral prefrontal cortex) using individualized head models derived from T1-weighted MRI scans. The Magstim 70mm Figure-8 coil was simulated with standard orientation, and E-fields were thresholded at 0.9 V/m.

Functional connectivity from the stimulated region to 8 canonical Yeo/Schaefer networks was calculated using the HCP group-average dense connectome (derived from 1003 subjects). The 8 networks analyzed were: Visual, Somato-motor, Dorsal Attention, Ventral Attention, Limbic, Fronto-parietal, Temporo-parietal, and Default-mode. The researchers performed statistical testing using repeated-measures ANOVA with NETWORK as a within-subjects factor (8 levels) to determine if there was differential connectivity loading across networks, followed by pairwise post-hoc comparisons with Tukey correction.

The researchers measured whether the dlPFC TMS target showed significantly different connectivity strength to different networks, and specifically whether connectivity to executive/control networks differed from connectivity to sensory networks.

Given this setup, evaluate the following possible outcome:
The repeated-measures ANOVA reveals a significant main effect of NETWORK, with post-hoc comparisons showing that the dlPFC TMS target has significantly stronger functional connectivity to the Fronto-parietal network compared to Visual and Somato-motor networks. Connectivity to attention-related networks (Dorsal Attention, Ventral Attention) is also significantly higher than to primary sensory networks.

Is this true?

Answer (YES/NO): NO